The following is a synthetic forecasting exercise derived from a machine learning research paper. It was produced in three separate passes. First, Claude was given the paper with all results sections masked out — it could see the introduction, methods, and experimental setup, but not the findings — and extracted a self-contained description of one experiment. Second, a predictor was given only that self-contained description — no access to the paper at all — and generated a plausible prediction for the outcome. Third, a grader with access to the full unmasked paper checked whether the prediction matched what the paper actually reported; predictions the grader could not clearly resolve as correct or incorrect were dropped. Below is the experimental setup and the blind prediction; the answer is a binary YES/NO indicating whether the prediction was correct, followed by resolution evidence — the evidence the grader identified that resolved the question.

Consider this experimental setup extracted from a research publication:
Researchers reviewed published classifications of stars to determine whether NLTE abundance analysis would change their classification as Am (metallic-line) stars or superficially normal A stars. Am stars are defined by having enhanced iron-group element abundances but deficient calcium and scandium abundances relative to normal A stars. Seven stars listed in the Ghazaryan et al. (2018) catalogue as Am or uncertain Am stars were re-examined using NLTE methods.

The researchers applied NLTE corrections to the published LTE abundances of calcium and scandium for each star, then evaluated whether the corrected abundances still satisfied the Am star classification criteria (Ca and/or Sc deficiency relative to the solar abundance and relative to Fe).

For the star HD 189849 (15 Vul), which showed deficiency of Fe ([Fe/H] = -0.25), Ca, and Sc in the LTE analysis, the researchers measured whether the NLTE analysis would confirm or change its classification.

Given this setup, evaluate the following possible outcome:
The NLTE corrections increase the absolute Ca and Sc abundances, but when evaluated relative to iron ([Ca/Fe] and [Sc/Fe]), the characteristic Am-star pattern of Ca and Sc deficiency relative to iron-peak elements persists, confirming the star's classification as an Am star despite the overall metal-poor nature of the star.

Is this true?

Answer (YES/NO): NO